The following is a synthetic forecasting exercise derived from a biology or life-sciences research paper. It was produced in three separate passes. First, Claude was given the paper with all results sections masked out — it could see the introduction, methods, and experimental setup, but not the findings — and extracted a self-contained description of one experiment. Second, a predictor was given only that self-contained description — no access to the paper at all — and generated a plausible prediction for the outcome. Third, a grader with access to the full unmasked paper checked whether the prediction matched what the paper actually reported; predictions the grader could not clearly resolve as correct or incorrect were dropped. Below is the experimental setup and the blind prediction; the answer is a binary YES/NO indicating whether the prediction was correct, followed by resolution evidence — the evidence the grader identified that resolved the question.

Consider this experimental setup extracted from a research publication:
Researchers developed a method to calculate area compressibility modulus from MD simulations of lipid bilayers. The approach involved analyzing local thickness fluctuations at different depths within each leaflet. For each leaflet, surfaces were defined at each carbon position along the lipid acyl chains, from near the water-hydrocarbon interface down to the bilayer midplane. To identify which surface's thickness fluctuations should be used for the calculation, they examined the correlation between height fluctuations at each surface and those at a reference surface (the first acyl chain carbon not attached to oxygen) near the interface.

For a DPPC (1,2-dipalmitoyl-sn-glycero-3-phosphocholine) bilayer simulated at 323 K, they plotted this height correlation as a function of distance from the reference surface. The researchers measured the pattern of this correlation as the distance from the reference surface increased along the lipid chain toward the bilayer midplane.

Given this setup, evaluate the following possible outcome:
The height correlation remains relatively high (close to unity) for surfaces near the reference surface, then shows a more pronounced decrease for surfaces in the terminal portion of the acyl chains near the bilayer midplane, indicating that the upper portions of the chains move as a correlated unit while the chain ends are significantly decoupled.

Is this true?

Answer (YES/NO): YES